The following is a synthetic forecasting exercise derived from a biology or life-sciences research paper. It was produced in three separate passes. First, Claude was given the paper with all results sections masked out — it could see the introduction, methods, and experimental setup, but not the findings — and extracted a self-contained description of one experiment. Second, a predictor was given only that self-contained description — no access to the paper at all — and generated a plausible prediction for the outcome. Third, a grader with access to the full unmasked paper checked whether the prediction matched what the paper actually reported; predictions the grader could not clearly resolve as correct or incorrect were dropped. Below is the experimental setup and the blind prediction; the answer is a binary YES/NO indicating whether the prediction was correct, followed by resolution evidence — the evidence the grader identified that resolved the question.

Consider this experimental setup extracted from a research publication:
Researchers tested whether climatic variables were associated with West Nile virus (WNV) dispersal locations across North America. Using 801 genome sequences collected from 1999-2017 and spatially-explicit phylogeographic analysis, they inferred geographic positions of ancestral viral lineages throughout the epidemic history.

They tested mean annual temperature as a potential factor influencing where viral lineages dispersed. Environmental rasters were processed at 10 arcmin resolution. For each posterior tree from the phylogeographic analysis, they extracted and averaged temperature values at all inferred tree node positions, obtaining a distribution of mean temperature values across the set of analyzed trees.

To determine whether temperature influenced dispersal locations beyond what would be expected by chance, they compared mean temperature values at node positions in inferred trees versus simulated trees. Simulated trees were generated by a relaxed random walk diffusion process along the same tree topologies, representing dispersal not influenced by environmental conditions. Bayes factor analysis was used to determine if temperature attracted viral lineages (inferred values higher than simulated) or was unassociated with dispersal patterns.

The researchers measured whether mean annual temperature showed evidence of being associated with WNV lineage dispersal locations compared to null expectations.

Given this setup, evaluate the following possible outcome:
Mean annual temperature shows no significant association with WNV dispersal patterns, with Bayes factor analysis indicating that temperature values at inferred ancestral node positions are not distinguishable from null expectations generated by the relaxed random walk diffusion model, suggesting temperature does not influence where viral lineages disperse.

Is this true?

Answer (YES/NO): NO